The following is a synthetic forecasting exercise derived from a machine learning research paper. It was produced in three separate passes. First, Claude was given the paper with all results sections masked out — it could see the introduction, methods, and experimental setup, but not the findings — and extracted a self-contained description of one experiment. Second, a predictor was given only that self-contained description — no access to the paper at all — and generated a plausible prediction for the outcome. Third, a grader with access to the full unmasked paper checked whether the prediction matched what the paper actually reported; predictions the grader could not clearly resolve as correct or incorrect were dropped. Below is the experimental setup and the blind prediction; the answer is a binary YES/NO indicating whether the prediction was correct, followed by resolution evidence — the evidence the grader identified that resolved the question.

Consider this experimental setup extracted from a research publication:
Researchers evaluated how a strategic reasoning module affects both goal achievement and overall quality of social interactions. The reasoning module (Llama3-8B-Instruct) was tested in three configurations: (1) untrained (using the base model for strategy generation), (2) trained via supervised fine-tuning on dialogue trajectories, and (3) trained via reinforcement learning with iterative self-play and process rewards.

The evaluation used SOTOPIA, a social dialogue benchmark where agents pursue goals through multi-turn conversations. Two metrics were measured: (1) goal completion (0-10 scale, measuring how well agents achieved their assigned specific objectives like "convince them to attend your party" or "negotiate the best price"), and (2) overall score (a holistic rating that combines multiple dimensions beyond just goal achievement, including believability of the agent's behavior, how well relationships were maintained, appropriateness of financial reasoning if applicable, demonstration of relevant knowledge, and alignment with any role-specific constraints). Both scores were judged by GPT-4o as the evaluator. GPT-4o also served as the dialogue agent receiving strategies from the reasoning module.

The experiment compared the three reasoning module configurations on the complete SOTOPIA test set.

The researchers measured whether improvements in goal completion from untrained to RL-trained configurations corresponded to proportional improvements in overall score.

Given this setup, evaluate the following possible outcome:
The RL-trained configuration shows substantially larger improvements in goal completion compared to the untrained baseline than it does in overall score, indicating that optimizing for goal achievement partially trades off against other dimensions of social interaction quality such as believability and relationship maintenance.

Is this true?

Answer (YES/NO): YES